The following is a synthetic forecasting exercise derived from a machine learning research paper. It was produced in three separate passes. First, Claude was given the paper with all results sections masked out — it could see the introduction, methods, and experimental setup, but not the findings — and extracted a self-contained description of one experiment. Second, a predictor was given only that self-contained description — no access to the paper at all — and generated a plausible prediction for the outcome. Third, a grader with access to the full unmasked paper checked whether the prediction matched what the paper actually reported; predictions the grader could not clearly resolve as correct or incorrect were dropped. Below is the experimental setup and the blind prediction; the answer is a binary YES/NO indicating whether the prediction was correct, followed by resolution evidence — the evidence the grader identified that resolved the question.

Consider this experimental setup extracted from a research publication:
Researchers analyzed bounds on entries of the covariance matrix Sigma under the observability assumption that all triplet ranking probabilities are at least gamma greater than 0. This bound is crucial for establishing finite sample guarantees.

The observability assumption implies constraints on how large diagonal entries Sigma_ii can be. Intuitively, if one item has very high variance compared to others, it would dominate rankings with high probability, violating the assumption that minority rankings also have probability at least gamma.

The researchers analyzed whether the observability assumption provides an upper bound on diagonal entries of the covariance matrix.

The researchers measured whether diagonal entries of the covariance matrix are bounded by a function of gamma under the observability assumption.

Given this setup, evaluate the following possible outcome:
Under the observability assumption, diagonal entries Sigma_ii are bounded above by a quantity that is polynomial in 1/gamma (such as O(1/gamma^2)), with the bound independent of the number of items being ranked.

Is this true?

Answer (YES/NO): YES